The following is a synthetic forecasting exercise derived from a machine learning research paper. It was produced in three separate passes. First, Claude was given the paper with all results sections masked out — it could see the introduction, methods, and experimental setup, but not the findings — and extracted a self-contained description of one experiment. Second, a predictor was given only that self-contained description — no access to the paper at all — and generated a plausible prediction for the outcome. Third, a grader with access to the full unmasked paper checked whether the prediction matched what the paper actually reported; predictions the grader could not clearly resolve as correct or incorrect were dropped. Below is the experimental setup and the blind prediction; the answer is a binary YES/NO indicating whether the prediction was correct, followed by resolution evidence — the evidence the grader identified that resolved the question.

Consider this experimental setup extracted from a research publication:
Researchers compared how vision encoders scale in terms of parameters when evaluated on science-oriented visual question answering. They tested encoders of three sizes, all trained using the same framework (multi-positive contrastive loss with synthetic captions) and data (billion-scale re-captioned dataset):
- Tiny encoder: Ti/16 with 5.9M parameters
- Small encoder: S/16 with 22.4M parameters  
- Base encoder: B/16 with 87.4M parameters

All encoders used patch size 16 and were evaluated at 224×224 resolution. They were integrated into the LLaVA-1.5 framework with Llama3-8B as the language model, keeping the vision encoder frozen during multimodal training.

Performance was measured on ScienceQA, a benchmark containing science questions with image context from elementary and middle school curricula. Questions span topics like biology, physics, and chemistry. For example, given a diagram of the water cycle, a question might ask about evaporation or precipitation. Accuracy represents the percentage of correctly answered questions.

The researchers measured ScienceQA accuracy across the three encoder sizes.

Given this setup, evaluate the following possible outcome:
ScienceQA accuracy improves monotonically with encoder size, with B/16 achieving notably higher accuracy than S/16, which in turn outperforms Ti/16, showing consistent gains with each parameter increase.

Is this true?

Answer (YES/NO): NO